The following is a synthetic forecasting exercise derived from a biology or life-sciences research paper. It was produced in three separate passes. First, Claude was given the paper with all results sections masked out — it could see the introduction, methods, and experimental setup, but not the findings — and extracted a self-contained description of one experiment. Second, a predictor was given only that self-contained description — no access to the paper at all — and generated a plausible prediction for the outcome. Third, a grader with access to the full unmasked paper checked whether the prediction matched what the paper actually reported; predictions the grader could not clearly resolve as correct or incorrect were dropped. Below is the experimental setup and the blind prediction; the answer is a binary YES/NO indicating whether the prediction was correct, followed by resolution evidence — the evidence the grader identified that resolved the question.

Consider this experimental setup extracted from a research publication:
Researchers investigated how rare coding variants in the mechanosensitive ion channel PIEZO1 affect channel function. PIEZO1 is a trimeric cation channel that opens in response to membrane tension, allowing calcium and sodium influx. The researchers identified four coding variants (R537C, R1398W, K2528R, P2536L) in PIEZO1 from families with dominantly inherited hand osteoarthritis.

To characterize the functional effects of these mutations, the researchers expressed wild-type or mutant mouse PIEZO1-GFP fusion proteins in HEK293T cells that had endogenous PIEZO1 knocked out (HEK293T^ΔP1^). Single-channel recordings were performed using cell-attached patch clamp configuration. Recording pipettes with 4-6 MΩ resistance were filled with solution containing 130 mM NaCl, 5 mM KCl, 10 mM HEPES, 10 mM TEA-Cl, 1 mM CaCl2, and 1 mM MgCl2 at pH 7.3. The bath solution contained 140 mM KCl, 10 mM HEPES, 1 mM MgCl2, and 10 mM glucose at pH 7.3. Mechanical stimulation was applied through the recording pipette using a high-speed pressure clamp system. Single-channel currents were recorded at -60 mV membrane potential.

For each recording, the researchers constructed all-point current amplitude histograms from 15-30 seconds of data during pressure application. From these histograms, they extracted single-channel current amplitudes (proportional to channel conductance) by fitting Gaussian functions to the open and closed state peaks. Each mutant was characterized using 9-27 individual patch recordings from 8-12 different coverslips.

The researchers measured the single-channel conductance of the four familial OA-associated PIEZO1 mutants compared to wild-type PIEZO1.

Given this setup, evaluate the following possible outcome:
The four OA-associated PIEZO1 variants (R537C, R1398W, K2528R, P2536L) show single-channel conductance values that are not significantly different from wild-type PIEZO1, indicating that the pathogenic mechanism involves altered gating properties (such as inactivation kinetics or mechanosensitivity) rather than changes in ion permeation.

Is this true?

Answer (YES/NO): YES